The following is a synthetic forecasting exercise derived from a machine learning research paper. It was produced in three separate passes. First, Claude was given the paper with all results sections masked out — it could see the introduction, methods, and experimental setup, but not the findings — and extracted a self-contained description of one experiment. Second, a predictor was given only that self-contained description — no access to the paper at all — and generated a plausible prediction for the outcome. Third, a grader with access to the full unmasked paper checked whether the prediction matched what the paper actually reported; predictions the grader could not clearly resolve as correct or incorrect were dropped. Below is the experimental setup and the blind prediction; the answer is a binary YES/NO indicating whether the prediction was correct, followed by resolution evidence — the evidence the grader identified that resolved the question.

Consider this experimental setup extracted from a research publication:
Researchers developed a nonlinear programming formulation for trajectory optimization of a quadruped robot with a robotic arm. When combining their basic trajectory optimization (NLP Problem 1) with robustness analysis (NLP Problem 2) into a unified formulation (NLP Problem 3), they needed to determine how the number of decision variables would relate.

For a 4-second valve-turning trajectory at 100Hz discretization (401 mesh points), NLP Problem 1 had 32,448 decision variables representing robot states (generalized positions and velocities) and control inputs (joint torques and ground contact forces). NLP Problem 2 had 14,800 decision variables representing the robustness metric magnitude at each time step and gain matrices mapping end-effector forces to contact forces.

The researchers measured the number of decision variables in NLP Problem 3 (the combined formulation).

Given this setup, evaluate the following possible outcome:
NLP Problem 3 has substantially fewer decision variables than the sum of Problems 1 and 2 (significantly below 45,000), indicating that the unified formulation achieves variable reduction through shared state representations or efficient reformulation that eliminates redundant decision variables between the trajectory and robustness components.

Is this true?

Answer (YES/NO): NO